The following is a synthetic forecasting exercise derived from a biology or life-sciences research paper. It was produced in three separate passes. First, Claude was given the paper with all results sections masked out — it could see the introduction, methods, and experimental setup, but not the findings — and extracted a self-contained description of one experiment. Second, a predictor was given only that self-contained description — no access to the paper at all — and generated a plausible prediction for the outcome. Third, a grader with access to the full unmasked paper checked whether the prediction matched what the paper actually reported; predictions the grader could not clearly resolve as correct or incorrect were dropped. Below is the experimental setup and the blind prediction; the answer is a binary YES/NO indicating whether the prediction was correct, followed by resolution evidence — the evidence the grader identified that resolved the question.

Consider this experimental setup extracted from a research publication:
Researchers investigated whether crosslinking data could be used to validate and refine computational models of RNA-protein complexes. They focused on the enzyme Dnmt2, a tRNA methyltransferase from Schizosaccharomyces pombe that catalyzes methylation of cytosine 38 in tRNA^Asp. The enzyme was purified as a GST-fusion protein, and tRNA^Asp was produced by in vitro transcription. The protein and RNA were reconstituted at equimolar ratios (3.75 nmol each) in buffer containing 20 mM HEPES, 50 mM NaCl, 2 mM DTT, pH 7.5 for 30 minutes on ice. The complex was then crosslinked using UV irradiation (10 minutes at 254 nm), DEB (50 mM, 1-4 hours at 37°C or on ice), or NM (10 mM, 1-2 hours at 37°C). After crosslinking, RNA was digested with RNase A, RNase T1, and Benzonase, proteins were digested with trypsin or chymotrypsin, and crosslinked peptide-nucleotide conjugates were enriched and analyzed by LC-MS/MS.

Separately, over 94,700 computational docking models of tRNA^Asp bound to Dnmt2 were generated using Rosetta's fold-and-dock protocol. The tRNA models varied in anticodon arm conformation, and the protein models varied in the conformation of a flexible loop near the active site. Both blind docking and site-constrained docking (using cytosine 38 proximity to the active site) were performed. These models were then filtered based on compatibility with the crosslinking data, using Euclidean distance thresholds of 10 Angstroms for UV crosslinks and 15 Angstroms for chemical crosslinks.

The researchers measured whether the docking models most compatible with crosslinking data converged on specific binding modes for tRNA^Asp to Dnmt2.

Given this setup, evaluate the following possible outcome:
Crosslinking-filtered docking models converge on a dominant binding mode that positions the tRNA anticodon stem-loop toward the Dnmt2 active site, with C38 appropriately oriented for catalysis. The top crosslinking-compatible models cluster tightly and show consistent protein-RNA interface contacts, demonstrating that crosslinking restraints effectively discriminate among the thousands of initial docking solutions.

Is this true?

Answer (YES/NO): YES